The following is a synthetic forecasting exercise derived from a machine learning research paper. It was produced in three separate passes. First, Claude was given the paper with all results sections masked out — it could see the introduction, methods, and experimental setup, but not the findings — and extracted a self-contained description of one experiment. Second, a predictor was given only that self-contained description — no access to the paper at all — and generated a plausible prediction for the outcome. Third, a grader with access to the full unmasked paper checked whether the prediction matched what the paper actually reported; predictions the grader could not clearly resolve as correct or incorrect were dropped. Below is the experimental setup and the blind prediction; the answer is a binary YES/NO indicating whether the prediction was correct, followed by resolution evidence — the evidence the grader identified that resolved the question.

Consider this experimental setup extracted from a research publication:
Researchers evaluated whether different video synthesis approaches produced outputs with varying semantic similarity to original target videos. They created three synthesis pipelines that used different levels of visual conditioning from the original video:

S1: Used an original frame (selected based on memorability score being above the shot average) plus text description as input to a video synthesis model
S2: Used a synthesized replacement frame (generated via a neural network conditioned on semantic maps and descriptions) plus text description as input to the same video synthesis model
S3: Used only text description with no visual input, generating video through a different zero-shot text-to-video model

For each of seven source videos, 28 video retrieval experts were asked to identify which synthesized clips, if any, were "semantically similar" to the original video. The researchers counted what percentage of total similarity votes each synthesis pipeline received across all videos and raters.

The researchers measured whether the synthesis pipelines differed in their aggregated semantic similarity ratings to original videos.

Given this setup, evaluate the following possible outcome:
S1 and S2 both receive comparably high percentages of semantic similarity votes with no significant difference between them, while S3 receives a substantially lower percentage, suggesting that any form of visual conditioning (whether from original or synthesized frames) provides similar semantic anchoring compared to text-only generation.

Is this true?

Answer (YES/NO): NO